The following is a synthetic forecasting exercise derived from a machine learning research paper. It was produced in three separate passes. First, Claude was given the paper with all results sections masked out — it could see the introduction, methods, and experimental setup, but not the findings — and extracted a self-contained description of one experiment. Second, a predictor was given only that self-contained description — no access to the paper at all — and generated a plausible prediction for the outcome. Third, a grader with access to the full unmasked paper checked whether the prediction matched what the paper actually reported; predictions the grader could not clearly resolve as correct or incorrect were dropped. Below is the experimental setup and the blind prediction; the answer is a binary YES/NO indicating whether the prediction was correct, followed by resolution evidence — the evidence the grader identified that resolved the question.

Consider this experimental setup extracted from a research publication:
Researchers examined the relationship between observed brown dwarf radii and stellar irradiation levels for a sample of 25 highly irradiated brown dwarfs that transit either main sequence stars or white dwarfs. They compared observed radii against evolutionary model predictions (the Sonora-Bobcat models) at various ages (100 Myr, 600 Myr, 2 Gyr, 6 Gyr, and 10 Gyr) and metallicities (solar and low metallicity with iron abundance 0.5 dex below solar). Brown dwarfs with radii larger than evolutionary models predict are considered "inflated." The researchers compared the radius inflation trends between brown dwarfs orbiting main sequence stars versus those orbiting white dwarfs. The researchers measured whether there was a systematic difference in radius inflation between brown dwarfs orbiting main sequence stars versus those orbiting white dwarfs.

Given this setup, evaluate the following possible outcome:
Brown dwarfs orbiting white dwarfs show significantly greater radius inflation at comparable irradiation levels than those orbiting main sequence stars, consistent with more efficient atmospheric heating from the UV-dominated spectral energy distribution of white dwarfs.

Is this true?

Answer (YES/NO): NO